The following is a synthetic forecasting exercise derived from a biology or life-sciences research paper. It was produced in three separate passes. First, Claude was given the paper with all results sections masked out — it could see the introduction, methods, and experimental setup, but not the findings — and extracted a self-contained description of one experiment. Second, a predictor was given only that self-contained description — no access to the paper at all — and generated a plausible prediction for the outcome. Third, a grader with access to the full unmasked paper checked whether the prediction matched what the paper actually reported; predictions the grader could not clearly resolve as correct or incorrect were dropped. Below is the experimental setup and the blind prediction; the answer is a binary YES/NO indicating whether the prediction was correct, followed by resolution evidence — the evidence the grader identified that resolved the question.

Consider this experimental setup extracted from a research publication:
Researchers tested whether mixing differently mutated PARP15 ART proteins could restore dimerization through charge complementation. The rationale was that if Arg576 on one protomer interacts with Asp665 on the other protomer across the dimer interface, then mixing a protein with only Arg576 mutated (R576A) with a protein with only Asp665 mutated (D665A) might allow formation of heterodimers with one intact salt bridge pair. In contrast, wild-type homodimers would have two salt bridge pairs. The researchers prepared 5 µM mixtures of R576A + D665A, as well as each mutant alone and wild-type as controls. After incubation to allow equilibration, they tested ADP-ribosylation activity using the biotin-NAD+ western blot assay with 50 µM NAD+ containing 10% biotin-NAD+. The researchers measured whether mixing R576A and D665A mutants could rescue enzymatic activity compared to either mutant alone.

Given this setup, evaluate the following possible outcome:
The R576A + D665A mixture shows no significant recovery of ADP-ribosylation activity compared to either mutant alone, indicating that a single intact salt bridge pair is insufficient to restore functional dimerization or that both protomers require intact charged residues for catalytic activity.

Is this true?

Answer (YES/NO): YES